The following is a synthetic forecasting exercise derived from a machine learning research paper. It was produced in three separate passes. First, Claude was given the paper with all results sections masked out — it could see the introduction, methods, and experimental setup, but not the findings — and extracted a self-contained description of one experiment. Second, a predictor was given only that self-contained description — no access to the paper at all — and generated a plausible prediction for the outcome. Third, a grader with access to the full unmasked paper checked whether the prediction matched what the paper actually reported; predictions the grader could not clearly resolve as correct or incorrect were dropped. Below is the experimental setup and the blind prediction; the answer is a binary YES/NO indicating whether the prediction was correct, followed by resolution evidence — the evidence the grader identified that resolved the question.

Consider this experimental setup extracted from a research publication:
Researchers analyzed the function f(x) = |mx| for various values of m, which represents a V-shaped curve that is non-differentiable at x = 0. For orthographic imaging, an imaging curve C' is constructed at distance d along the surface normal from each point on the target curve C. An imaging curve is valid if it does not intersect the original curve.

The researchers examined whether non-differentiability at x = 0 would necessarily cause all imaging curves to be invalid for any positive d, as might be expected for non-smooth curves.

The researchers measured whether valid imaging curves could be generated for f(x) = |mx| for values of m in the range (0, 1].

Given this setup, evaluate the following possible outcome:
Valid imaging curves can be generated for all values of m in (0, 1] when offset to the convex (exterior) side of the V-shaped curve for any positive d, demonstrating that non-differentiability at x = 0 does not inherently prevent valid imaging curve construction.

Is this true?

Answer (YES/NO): NO